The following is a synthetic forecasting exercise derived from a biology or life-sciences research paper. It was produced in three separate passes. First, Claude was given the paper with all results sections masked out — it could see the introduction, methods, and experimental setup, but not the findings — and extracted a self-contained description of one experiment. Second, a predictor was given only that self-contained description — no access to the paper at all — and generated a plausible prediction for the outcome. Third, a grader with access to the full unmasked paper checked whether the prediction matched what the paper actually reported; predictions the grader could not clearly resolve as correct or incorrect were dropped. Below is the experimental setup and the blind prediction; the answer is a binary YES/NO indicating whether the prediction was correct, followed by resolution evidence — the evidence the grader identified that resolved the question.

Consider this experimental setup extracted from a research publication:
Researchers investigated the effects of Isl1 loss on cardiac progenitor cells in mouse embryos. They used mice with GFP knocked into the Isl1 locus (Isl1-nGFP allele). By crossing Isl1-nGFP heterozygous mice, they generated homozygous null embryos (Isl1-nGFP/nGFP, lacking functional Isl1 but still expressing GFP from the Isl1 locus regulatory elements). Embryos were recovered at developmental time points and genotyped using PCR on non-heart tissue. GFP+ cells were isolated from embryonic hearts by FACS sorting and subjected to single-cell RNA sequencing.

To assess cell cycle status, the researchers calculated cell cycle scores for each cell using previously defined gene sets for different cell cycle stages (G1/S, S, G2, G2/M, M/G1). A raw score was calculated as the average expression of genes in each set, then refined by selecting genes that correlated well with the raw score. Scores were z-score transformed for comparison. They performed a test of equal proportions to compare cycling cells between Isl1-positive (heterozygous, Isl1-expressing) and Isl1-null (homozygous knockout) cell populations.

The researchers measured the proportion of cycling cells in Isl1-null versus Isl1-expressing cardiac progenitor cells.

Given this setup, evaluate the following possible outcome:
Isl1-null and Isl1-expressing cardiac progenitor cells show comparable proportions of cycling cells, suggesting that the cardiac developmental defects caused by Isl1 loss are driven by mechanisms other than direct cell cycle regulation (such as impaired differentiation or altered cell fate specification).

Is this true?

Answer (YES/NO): YES